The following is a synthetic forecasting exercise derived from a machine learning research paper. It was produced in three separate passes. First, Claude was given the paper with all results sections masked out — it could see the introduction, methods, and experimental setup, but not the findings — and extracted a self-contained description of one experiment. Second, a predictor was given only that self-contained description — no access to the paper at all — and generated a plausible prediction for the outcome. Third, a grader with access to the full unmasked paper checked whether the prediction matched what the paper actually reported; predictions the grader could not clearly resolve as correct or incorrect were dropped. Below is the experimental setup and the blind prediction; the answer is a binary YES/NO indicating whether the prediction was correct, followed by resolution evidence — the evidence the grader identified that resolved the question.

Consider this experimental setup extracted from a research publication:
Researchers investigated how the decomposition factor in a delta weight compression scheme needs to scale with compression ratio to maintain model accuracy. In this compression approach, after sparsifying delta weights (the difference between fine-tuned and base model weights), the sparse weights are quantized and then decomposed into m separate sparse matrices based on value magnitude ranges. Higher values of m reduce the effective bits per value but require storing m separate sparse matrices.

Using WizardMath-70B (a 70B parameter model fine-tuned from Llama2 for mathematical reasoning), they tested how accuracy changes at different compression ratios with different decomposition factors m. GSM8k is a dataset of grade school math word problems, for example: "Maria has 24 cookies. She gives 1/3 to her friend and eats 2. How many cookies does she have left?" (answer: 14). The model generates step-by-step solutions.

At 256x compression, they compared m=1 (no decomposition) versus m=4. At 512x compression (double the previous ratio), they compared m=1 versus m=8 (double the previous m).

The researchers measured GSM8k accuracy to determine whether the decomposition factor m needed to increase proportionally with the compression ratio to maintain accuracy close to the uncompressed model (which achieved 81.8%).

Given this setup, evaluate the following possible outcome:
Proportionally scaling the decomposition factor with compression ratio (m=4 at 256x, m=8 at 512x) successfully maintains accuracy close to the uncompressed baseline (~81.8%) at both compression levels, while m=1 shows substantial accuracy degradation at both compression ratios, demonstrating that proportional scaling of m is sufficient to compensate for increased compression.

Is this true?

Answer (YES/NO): YES